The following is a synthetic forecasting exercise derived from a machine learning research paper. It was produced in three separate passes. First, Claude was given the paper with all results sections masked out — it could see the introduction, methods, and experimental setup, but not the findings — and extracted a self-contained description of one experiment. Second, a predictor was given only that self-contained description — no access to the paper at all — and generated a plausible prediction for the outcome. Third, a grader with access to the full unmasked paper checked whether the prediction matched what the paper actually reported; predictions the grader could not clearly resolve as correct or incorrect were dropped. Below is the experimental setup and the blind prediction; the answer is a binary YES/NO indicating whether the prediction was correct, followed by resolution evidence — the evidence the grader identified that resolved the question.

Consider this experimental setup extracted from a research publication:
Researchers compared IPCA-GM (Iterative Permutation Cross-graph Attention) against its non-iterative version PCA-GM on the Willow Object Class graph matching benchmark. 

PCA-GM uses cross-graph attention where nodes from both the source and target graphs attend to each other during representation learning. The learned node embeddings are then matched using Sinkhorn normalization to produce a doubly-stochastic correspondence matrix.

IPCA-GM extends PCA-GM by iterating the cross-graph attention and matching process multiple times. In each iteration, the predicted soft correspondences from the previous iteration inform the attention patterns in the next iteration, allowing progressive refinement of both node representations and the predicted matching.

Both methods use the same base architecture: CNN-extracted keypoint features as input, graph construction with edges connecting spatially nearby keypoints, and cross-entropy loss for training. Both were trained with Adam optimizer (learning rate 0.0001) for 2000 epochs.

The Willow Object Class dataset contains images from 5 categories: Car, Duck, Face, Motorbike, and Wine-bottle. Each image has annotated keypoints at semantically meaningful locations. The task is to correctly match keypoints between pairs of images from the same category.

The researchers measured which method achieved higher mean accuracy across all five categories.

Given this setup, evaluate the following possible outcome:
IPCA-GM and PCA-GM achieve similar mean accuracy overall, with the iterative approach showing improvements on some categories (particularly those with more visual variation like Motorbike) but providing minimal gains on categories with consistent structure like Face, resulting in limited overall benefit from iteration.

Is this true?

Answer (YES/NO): NO